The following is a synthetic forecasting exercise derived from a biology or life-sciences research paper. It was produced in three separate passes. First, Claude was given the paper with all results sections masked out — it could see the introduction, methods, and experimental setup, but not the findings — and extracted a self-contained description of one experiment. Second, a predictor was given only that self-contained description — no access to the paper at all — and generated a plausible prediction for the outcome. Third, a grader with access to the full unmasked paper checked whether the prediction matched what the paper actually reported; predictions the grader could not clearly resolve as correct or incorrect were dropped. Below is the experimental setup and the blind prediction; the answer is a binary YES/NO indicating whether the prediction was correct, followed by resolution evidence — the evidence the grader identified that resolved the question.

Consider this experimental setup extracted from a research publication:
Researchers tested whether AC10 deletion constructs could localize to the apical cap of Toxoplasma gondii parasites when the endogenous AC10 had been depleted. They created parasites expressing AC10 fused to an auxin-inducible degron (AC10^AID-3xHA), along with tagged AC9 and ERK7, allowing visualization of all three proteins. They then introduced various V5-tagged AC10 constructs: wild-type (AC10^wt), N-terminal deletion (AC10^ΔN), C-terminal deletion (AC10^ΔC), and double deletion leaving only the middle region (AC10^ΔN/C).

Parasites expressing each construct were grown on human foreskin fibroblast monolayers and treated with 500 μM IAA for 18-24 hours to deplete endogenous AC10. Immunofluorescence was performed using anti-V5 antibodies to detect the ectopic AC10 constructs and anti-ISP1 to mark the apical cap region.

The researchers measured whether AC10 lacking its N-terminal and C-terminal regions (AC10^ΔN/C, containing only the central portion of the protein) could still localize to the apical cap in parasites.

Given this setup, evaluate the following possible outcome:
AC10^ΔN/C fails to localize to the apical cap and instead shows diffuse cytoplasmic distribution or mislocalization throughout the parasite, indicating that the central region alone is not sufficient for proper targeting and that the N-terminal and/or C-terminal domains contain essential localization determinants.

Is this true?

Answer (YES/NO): NO